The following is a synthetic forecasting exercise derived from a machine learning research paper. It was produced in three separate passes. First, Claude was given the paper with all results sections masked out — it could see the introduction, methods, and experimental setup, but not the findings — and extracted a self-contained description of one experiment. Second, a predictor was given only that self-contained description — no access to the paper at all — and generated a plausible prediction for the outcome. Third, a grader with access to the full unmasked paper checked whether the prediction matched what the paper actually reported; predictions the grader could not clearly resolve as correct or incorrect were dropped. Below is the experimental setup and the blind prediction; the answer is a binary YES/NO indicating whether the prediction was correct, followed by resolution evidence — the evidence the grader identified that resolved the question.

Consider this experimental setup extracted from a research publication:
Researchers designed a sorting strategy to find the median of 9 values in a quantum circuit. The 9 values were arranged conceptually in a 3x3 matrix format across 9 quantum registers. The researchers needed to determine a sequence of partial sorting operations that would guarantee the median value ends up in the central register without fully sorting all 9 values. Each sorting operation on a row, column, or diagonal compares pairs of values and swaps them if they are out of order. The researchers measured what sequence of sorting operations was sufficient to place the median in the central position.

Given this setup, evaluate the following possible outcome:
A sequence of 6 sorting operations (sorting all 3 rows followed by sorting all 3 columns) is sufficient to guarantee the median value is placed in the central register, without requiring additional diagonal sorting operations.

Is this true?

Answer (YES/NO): NO